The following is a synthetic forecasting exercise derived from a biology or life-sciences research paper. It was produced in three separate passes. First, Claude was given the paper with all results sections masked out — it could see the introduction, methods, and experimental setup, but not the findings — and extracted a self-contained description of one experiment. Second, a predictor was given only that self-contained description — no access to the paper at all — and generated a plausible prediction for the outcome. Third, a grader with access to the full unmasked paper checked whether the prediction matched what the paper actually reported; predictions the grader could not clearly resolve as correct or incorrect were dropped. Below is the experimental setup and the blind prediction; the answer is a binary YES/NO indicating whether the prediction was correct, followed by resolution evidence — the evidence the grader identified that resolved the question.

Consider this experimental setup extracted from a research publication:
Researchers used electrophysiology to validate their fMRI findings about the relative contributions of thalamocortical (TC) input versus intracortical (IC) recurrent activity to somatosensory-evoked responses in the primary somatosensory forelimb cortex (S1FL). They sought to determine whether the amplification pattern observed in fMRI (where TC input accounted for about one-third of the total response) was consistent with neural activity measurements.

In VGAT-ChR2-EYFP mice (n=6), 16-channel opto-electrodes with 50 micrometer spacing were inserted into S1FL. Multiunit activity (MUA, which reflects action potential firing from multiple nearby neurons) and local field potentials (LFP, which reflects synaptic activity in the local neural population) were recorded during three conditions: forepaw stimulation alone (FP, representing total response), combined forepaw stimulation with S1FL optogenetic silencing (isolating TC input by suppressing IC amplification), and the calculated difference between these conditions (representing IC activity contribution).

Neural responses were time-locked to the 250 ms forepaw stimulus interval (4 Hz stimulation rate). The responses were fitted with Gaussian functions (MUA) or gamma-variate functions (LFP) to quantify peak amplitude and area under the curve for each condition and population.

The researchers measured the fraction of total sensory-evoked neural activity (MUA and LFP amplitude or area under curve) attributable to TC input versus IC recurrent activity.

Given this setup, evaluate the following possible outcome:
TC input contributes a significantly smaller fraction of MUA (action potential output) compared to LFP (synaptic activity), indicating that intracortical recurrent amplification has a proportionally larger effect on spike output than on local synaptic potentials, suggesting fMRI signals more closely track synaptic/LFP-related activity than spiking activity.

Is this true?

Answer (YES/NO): NO